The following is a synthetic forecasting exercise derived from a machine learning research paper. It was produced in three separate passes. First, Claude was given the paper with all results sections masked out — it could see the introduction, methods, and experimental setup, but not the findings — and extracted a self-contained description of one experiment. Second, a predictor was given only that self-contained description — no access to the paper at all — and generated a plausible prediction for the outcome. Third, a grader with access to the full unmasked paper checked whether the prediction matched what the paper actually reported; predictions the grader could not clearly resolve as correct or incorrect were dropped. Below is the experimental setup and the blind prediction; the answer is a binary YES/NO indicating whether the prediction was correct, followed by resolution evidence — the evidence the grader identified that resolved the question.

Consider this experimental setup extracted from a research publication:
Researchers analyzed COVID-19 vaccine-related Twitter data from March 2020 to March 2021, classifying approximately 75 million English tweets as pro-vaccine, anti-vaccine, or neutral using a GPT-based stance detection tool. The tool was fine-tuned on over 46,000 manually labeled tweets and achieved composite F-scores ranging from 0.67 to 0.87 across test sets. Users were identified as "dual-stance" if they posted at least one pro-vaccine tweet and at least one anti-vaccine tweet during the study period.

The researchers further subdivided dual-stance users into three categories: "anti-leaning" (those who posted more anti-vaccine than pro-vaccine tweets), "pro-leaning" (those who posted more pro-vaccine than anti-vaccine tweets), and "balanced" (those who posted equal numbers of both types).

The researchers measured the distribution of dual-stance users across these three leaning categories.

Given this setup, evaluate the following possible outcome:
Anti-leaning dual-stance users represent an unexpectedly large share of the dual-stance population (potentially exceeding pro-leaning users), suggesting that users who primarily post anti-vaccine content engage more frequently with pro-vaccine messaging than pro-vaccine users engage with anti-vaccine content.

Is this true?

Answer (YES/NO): NO